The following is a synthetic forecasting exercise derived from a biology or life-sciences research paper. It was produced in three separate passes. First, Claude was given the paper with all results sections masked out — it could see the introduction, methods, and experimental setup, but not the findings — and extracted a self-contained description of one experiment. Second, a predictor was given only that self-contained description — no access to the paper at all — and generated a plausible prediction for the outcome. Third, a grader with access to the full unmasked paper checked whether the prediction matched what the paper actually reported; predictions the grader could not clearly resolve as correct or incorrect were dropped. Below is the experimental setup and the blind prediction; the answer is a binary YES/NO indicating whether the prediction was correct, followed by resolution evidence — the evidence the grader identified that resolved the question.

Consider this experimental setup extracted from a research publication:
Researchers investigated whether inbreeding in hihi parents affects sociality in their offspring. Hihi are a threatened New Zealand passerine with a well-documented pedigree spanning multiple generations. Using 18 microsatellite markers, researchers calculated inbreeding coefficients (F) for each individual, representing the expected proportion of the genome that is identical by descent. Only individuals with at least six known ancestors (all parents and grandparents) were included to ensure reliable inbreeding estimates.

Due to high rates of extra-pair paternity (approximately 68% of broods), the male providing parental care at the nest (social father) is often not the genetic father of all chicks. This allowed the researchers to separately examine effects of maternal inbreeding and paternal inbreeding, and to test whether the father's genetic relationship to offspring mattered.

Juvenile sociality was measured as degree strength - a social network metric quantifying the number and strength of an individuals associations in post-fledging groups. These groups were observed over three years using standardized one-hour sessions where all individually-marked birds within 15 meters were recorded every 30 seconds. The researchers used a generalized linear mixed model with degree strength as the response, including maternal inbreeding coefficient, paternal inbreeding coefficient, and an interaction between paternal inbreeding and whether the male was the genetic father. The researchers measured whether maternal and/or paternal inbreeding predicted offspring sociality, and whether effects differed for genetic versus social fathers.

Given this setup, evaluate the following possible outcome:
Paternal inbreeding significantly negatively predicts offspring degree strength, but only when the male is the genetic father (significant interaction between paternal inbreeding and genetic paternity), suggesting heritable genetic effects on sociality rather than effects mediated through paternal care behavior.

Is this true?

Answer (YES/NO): NO